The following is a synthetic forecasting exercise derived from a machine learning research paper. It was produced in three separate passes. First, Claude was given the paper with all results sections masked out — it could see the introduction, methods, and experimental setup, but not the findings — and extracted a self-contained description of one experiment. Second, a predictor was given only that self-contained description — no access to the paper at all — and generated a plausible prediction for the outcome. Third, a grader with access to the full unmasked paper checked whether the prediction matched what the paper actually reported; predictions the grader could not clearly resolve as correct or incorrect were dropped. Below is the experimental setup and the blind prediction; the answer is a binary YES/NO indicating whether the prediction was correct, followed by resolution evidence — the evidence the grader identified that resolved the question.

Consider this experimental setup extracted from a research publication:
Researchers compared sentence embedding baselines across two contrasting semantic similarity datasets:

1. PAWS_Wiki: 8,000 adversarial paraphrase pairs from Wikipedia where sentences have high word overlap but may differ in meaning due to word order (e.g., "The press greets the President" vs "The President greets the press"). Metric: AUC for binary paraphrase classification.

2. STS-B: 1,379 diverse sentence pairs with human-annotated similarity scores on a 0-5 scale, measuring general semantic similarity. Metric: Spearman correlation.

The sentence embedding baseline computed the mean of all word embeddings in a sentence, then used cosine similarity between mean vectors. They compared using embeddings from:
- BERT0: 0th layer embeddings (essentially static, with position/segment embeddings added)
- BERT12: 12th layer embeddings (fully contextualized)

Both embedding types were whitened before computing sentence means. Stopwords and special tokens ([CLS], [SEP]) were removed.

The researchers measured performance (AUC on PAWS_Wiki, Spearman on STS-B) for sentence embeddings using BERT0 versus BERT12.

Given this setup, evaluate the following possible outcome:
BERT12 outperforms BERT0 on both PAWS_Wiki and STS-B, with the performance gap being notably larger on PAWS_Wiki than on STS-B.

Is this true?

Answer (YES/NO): NO